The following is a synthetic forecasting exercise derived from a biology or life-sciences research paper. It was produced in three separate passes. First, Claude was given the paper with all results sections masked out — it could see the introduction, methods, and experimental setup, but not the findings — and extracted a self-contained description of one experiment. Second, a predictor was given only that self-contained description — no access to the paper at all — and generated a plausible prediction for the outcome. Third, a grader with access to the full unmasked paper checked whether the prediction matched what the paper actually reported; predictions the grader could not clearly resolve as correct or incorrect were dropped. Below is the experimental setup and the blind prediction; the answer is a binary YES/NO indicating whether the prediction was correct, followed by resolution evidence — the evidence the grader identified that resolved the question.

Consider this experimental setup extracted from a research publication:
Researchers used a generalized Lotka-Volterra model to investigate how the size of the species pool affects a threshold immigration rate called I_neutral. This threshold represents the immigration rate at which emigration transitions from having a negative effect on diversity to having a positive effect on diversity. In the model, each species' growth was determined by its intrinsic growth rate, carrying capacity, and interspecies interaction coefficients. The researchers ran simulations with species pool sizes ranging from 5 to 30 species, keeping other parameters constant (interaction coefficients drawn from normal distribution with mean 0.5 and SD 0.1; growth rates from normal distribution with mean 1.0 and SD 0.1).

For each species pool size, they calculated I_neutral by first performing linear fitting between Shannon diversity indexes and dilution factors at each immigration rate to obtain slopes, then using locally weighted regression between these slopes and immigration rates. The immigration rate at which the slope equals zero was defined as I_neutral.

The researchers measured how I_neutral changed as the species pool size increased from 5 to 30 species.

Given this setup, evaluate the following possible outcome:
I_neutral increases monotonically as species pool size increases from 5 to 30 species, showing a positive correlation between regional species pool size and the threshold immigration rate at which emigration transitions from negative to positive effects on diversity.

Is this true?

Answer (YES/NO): NO